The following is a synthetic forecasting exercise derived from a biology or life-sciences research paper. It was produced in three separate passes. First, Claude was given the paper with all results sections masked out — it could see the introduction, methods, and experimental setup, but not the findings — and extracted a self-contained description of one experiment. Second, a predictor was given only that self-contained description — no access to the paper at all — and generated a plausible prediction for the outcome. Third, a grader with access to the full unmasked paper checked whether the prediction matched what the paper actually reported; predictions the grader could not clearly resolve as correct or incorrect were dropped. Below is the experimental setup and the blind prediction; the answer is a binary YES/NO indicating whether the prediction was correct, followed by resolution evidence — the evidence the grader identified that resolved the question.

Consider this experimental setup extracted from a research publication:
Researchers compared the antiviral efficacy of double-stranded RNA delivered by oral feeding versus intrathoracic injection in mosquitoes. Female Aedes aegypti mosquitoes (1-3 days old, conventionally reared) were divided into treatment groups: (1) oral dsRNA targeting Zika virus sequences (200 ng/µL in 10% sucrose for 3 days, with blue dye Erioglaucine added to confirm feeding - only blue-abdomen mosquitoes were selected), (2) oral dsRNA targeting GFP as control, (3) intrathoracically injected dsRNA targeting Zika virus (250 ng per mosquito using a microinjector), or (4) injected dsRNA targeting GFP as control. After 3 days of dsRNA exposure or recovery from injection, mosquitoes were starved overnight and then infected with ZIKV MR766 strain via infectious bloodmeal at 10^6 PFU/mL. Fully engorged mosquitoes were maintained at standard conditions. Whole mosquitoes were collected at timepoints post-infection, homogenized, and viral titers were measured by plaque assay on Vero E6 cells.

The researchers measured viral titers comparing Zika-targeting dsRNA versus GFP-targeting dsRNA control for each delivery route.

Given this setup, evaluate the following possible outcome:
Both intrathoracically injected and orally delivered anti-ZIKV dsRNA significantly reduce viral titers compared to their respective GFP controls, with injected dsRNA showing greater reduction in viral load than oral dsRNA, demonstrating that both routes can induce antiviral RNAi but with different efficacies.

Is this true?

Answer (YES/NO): NO